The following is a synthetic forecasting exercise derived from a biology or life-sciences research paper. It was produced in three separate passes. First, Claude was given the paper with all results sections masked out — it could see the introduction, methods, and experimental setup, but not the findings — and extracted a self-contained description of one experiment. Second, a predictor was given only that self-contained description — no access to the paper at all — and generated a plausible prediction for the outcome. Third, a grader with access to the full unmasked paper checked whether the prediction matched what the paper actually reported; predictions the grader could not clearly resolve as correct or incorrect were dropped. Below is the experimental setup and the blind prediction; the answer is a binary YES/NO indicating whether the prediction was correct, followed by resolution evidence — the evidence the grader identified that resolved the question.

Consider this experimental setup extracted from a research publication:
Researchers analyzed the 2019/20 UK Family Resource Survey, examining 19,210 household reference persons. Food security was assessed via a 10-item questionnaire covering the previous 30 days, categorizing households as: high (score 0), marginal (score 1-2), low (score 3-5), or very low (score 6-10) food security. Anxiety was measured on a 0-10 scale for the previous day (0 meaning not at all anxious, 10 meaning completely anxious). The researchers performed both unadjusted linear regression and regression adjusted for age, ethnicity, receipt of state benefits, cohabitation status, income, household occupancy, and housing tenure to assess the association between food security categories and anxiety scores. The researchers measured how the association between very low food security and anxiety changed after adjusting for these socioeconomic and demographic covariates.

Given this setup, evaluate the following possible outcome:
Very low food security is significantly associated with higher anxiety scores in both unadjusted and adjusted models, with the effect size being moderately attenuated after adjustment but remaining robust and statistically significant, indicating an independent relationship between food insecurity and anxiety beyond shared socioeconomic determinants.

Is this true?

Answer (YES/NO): YES